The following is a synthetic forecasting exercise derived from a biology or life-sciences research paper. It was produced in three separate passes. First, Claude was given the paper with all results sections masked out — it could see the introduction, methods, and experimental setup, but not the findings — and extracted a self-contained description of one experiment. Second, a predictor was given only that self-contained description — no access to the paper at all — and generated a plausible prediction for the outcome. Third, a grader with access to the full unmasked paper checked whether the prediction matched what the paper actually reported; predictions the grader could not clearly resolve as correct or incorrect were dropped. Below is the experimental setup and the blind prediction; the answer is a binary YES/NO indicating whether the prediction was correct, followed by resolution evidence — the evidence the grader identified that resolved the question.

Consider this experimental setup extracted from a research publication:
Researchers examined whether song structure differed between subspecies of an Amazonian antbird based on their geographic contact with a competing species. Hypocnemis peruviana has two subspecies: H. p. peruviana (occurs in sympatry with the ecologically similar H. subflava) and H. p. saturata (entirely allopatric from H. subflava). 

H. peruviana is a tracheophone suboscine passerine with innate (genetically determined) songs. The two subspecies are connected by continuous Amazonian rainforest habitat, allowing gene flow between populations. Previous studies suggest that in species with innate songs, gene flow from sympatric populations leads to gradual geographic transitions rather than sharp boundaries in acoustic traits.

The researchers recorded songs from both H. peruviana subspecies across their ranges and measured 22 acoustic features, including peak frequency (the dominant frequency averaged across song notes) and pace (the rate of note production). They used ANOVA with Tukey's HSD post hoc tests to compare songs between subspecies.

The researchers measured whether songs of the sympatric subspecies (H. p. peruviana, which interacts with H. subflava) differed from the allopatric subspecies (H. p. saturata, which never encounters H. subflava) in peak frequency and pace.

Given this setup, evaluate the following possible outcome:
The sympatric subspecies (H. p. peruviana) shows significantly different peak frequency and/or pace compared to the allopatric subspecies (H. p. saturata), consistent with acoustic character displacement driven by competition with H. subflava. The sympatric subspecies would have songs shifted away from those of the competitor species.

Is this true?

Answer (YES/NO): NO